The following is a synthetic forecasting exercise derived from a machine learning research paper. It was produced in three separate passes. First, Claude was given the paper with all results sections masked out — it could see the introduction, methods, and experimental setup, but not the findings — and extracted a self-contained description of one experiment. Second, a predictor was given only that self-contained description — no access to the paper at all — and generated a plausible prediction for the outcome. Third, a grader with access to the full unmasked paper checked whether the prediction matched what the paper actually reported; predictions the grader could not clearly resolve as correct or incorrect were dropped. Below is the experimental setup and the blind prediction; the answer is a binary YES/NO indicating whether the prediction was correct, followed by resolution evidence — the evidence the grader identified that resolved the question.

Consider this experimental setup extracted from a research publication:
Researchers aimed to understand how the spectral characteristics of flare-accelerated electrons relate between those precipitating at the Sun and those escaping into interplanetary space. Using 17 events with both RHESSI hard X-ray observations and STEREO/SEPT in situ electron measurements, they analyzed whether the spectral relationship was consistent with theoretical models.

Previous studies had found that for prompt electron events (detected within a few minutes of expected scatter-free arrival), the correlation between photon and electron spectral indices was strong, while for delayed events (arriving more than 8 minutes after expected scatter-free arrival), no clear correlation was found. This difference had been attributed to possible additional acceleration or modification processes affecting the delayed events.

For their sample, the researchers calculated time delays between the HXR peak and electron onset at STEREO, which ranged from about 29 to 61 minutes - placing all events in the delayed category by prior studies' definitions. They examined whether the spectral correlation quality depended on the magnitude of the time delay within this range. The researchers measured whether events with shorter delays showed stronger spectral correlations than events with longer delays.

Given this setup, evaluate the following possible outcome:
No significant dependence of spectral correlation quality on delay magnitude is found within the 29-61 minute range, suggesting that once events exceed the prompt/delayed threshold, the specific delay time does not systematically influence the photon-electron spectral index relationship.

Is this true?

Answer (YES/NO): YES